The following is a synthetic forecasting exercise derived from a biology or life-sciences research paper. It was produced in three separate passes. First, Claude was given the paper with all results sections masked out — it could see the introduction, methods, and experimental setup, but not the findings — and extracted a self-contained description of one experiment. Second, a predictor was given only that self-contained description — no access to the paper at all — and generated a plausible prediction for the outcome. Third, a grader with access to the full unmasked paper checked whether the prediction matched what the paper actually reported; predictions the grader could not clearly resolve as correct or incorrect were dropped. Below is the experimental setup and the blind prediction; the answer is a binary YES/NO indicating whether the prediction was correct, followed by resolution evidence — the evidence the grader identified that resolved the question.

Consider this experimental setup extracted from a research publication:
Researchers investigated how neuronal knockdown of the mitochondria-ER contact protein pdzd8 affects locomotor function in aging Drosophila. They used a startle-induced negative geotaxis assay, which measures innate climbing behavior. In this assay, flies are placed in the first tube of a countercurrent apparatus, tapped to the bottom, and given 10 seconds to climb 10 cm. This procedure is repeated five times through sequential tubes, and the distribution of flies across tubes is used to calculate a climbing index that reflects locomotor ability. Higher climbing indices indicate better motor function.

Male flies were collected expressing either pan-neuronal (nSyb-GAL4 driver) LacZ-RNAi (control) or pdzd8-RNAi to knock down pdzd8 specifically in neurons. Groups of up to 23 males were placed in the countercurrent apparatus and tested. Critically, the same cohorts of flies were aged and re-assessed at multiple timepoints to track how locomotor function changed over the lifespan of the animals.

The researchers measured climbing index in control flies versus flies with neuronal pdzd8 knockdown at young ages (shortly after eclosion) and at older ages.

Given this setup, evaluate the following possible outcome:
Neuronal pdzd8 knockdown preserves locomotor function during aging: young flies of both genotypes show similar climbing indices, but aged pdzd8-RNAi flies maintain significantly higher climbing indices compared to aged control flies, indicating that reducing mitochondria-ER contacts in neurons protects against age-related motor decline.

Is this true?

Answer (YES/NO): YES